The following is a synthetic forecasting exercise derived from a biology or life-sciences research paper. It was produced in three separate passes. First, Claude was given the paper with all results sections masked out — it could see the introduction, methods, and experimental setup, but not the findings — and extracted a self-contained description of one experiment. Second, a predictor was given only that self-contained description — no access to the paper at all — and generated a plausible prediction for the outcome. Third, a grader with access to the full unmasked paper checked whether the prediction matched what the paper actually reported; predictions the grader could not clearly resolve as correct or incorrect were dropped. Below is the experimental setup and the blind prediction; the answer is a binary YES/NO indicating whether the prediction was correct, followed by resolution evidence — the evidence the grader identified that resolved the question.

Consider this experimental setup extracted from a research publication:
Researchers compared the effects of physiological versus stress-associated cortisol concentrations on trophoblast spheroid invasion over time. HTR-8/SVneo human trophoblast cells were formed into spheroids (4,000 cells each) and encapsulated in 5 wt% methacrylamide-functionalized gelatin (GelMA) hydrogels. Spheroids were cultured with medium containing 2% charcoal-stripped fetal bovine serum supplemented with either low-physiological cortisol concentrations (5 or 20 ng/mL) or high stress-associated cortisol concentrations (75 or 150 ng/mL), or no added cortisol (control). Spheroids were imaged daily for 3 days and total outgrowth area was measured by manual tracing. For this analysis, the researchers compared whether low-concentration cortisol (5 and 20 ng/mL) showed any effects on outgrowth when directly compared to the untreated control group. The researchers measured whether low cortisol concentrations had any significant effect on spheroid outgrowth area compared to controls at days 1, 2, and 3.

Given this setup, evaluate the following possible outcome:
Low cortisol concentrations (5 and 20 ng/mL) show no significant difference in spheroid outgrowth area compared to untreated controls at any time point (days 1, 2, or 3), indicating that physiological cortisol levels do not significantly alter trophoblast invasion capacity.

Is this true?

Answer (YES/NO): YES